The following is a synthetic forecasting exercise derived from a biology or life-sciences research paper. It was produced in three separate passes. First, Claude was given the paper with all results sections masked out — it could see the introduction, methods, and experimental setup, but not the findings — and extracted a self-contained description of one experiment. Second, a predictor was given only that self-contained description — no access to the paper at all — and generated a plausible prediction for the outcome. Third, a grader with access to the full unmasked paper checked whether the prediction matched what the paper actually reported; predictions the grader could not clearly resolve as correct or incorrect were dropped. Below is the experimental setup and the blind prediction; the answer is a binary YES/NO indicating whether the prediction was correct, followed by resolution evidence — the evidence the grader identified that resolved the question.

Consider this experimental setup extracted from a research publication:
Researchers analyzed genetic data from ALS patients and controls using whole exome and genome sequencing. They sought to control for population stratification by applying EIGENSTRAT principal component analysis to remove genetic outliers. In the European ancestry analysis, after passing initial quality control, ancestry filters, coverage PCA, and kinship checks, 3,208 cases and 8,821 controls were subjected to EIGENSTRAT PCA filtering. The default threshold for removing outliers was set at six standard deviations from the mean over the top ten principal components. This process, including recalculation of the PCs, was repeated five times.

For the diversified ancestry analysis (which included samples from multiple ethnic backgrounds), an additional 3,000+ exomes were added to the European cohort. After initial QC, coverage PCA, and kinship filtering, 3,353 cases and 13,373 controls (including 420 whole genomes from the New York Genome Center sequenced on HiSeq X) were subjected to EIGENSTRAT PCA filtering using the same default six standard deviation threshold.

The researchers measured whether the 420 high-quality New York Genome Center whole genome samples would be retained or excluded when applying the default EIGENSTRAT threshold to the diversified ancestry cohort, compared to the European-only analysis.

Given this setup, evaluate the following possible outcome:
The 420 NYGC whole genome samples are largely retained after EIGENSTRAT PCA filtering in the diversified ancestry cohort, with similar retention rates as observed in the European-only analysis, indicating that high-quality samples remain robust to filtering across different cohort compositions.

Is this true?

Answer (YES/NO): NO